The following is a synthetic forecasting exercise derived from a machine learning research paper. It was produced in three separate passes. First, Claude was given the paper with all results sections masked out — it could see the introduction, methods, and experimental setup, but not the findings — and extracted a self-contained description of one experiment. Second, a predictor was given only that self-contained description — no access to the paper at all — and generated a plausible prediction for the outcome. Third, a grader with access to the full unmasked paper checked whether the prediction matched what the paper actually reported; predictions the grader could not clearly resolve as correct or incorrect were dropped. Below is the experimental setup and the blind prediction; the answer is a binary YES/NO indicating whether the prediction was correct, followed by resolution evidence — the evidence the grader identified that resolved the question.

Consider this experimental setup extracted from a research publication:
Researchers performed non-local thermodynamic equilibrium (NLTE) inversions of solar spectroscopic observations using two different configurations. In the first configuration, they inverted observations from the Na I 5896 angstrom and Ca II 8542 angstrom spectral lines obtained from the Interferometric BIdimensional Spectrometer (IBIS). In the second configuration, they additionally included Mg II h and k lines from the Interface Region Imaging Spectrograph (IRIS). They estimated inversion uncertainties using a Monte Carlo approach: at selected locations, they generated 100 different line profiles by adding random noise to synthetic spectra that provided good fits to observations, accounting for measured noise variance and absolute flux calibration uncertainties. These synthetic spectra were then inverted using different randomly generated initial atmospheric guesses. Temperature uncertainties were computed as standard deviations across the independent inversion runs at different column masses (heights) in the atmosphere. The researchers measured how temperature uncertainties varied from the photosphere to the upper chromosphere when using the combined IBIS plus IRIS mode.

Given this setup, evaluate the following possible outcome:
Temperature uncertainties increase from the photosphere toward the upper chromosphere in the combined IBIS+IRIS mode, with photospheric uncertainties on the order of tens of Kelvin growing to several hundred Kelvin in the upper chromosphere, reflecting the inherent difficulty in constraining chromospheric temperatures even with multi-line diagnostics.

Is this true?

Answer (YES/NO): YES